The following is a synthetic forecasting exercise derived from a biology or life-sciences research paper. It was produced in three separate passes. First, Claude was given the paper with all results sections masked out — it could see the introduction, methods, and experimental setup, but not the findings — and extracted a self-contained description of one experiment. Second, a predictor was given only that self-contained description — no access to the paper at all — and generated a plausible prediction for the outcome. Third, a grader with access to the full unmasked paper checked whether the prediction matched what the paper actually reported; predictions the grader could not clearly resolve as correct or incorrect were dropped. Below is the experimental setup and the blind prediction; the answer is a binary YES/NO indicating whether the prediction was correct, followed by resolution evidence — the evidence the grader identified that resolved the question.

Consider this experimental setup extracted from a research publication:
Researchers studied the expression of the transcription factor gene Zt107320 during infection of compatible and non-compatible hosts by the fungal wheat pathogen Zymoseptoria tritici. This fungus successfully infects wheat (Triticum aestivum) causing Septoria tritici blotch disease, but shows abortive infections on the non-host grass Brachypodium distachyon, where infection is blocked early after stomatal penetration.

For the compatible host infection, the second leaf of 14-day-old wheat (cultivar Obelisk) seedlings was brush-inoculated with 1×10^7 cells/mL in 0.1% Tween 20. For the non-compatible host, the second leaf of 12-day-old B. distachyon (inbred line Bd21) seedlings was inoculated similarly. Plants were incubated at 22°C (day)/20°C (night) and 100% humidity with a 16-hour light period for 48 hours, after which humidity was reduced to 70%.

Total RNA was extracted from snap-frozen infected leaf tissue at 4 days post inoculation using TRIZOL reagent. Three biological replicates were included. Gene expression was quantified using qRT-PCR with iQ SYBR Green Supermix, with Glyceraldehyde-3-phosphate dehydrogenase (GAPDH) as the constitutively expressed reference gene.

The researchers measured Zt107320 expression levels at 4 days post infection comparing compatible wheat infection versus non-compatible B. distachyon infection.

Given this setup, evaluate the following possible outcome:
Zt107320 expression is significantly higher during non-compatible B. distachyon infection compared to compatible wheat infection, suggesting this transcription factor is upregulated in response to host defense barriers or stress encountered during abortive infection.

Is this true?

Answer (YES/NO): NO